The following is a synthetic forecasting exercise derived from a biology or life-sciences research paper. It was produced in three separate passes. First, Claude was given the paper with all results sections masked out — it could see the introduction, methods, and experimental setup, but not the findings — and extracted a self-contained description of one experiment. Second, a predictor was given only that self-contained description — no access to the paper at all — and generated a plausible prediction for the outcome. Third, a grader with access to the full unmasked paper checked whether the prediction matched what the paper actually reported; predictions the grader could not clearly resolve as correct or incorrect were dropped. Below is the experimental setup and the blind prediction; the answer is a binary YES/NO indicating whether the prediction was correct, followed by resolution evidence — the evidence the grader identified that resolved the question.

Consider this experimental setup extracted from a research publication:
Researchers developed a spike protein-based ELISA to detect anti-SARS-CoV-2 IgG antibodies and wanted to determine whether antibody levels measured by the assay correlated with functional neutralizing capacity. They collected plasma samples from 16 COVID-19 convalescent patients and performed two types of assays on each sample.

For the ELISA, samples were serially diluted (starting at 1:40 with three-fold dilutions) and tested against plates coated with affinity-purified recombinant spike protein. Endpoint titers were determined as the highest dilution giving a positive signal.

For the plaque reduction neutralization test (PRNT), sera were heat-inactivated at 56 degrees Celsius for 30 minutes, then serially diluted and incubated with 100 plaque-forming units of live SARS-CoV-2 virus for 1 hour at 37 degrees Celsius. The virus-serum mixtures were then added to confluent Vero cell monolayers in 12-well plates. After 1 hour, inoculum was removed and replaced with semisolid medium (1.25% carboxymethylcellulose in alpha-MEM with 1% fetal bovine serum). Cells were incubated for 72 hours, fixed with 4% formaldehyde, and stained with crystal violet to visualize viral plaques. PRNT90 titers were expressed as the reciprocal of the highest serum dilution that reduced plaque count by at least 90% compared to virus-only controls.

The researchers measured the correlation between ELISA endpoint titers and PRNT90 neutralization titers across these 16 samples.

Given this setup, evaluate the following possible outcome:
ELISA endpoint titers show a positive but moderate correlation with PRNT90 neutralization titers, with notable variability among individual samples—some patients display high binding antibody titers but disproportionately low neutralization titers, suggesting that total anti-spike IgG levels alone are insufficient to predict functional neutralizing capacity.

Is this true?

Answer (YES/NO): NO